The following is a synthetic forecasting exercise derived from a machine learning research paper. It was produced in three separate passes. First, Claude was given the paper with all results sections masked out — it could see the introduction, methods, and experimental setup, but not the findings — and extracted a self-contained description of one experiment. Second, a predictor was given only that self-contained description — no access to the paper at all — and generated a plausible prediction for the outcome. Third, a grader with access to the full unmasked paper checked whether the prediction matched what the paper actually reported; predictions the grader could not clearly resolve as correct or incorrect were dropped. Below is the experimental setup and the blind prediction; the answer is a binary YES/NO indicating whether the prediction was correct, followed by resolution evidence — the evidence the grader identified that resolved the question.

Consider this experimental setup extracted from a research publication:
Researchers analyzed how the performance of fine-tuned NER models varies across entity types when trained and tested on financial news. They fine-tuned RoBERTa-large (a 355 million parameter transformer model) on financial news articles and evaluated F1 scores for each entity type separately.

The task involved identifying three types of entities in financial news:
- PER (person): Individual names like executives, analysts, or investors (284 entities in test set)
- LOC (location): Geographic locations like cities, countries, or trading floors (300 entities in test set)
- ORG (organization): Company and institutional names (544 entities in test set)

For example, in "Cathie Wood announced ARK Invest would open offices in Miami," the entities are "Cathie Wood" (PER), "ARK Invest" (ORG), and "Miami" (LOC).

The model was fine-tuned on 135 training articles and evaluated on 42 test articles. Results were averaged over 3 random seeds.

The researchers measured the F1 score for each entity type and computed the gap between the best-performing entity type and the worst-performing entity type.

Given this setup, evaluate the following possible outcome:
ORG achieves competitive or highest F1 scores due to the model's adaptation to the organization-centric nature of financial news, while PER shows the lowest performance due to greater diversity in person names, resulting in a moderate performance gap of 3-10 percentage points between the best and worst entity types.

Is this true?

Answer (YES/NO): NO